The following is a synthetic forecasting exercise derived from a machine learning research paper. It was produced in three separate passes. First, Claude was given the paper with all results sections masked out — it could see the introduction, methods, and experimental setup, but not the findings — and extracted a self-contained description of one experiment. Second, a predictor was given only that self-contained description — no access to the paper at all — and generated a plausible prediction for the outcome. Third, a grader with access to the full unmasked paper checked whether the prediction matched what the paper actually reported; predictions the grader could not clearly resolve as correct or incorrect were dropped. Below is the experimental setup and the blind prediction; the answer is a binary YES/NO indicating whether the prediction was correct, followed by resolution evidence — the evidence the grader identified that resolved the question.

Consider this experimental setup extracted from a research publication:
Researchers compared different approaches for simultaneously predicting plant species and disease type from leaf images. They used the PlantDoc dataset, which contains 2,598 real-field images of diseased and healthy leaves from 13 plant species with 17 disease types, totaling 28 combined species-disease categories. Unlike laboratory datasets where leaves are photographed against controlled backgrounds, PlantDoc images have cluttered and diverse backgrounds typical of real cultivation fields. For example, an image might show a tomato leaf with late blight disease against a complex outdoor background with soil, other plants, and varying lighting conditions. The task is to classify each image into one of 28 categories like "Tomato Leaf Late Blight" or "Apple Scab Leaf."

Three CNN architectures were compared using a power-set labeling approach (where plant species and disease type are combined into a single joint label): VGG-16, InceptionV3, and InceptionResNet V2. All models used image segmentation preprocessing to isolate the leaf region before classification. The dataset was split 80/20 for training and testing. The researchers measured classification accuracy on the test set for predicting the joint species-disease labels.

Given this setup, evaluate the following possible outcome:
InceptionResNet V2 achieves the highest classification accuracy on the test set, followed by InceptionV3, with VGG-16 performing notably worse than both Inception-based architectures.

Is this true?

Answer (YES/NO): NO